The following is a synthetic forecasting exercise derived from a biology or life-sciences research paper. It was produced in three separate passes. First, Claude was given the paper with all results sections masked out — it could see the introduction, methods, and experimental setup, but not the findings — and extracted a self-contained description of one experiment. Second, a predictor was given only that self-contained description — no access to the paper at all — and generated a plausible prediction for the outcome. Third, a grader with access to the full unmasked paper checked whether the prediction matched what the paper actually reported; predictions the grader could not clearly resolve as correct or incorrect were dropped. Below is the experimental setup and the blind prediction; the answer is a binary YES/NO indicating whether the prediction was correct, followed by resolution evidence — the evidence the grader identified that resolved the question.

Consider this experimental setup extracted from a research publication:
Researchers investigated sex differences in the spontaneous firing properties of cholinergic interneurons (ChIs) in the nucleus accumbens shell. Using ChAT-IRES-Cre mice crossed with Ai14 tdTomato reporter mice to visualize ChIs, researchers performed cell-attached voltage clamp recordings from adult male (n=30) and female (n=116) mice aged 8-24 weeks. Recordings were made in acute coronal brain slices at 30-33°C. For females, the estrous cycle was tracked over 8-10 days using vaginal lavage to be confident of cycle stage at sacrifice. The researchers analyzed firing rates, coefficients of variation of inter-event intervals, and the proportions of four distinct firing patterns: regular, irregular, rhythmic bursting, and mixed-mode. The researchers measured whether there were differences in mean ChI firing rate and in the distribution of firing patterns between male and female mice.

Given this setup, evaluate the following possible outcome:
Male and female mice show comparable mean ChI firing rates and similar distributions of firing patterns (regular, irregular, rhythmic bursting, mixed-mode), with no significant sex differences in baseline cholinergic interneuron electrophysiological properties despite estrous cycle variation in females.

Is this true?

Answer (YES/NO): NO